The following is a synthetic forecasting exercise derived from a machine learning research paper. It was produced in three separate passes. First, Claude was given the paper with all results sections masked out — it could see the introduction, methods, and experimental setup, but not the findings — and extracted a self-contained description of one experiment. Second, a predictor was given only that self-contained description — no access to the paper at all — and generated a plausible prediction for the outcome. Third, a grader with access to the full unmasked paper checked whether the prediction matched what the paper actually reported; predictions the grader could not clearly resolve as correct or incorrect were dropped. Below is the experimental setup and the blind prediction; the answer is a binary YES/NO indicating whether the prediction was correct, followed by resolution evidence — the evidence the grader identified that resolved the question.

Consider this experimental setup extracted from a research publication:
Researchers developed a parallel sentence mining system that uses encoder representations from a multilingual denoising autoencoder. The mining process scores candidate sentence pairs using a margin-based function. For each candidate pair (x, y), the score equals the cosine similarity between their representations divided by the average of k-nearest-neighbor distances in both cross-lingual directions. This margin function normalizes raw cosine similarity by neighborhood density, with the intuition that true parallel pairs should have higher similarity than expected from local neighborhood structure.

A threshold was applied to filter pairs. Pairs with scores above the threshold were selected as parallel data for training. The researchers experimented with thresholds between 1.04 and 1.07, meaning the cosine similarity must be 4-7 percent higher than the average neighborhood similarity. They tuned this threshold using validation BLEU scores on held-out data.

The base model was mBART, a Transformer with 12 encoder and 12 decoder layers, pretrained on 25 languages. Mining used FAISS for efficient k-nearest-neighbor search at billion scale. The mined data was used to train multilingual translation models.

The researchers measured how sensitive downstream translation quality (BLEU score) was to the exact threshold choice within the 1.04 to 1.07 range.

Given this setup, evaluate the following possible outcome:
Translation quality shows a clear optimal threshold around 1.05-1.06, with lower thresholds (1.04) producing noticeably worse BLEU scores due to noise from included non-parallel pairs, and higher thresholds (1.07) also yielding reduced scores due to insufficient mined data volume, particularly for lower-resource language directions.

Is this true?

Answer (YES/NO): NO